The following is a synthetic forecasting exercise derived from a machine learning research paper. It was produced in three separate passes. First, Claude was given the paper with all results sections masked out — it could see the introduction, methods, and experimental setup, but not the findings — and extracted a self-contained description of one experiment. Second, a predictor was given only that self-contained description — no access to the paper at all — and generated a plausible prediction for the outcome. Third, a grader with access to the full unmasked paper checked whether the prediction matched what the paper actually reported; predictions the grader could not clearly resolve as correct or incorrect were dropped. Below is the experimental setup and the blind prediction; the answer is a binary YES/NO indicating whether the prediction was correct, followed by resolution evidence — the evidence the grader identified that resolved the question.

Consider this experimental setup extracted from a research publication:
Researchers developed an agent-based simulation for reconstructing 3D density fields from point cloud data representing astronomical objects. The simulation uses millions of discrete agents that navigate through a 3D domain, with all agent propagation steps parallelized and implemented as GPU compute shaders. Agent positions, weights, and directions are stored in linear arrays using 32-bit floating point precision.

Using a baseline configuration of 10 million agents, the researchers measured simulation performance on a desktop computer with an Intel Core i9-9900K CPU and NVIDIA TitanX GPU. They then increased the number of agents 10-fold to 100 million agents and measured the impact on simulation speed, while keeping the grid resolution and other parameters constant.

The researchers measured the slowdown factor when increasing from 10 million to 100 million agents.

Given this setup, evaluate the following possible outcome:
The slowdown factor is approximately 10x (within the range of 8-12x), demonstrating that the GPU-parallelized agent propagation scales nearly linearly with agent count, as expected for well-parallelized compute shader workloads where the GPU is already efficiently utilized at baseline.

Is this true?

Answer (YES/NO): NO